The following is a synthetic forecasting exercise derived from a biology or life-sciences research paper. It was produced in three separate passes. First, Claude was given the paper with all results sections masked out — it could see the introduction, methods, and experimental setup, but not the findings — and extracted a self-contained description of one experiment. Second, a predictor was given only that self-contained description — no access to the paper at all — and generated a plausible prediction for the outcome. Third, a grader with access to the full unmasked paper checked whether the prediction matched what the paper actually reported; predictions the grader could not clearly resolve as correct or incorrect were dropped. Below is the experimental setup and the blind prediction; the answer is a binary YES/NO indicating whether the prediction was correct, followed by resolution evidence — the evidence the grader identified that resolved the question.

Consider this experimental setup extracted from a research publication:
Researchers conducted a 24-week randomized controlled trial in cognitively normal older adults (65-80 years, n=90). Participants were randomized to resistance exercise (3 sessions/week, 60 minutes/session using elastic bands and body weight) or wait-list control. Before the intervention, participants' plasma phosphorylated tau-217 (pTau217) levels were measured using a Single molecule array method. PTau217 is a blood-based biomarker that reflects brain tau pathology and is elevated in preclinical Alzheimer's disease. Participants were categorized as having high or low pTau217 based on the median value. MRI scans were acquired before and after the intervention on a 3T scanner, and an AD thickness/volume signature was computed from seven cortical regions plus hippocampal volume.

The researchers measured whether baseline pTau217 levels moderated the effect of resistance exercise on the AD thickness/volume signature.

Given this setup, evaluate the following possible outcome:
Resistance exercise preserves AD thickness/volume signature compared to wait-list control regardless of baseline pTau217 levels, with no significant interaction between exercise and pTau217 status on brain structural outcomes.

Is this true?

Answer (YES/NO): YES